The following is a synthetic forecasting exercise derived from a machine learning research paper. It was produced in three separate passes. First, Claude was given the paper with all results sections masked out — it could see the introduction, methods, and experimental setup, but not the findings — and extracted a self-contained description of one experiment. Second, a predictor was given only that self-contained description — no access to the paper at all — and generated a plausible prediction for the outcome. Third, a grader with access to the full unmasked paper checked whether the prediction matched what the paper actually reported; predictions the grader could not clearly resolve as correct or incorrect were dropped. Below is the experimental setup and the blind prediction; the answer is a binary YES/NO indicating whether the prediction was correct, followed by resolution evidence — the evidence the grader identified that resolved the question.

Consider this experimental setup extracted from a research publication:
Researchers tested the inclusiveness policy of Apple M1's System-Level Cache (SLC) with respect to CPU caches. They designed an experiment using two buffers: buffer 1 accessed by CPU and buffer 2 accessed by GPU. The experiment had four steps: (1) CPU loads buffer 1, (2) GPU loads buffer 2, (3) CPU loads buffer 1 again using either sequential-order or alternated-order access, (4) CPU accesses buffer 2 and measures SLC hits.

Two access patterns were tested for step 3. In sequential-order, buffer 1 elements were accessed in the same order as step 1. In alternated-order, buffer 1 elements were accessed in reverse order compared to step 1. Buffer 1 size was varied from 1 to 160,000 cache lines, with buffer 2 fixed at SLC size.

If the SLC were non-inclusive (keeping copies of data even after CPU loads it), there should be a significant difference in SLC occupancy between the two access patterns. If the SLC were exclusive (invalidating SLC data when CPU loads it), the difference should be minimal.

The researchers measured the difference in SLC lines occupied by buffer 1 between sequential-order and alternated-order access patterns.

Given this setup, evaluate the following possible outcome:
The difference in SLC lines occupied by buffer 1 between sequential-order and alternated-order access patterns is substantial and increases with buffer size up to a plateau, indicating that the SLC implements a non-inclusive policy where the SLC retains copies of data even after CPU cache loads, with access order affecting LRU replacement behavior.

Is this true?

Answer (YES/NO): NO